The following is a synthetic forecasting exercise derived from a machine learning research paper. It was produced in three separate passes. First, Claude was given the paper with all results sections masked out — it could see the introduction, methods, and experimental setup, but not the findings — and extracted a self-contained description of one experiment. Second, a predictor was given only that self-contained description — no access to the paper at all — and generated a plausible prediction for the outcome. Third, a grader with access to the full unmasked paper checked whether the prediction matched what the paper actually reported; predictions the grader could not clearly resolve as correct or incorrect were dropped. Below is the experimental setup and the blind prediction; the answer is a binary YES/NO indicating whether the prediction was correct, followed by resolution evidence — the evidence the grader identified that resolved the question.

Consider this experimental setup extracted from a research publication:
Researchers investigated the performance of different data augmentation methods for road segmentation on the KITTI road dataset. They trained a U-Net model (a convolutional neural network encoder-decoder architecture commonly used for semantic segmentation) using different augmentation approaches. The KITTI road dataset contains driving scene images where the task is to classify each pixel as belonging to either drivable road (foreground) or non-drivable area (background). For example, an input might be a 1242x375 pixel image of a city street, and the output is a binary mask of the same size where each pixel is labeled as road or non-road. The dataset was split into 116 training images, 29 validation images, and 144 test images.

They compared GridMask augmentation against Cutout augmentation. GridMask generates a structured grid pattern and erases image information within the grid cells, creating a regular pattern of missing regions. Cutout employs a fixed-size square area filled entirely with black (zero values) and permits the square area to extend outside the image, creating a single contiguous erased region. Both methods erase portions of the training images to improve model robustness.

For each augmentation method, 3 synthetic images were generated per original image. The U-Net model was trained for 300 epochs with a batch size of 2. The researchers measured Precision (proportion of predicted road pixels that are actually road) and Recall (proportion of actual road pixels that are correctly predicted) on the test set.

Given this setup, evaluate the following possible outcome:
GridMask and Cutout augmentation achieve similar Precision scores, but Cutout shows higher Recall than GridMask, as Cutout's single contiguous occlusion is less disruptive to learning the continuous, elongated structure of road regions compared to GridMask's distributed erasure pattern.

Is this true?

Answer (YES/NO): NO